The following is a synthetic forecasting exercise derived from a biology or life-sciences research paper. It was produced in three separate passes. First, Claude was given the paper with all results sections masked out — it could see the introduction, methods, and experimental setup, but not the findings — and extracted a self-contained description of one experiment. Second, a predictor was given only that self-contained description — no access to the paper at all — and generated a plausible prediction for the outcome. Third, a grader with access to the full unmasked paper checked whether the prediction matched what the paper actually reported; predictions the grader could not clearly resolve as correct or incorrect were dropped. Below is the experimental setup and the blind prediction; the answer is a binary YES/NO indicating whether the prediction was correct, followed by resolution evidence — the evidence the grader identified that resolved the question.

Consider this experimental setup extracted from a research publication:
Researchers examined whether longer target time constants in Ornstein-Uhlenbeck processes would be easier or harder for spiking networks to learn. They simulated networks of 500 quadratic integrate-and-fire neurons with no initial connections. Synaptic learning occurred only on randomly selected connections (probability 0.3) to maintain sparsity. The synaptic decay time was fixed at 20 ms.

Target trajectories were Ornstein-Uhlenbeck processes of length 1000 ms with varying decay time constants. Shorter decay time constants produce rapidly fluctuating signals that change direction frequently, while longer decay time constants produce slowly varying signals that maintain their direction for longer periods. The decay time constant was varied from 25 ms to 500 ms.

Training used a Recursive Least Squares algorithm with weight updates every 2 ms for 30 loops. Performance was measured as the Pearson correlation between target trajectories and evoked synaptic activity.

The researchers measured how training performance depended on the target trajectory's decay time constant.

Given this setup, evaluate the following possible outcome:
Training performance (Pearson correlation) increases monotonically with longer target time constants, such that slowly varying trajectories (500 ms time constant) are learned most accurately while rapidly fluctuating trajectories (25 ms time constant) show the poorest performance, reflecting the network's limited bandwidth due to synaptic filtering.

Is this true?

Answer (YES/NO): YES